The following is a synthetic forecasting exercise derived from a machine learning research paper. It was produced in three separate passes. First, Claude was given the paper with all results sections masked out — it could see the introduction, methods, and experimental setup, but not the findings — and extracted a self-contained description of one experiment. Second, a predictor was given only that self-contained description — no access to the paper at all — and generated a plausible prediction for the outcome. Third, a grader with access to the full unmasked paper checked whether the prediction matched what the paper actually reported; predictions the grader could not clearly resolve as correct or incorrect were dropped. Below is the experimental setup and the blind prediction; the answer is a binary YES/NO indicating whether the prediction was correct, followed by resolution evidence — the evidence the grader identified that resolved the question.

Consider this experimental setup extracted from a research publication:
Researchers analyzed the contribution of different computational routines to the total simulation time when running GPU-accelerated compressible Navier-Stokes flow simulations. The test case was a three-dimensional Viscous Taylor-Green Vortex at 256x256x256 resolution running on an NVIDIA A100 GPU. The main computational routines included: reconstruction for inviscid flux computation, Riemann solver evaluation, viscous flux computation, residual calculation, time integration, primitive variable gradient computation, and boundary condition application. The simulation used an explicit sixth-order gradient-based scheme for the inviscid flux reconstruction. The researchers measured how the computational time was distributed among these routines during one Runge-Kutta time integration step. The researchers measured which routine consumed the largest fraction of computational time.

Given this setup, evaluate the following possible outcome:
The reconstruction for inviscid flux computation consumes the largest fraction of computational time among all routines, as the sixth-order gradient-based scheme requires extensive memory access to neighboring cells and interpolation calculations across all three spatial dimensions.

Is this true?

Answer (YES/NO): YES